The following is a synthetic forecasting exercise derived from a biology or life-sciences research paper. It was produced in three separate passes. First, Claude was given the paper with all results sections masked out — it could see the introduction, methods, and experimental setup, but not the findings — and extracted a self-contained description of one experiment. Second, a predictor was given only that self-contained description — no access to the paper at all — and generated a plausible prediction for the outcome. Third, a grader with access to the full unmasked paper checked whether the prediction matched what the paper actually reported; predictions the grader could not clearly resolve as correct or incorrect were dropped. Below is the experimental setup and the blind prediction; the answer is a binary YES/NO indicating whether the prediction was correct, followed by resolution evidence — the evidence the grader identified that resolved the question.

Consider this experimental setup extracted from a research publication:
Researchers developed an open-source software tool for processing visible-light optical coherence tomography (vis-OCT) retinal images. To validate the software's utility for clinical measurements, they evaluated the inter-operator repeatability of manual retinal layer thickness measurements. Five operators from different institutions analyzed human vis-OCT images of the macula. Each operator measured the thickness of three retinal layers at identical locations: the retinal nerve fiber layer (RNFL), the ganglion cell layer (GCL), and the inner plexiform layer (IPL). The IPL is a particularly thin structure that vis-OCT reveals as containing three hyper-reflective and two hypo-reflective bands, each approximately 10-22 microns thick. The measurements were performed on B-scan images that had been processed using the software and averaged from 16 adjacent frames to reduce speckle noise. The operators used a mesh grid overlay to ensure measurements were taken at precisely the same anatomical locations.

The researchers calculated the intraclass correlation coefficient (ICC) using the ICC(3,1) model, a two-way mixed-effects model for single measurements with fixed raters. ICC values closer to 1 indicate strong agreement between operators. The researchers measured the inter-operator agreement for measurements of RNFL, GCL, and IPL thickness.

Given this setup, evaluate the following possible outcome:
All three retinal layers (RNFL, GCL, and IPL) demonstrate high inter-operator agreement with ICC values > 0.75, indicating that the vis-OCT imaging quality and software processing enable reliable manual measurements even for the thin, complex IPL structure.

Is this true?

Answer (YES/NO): NO